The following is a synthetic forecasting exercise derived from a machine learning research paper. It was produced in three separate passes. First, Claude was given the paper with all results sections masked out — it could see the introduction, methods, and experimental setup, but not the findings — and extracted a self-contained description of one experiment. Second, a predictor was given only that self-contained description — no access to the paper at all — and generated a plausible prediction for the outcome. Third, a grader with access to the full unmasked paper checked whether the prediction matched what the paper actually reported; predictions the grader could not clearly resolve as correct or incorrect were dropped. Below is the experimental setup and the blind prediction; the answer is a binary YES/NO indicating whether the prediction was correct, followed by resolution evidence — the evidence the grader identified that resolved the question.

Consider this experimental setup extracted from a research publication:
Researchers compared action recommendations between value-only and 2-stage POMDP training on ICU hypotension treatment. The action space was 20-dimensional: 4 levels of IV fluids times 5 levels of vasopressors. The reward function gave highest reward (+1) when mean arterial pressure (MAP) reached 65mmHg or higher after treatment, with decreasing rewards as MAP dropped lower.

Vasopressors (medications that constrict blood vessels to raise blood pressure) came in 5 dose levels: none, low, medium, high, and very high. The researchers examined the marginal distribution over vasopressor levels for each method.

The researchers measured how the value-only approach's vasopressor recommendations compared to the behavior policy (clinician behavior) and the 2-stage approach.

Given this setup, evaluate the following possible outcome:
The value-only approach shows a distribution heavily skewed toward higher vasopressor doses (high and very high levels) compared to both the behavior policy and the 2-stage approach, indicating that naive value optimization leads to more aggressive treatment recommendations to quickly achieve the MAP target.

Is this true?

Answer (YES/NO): NO